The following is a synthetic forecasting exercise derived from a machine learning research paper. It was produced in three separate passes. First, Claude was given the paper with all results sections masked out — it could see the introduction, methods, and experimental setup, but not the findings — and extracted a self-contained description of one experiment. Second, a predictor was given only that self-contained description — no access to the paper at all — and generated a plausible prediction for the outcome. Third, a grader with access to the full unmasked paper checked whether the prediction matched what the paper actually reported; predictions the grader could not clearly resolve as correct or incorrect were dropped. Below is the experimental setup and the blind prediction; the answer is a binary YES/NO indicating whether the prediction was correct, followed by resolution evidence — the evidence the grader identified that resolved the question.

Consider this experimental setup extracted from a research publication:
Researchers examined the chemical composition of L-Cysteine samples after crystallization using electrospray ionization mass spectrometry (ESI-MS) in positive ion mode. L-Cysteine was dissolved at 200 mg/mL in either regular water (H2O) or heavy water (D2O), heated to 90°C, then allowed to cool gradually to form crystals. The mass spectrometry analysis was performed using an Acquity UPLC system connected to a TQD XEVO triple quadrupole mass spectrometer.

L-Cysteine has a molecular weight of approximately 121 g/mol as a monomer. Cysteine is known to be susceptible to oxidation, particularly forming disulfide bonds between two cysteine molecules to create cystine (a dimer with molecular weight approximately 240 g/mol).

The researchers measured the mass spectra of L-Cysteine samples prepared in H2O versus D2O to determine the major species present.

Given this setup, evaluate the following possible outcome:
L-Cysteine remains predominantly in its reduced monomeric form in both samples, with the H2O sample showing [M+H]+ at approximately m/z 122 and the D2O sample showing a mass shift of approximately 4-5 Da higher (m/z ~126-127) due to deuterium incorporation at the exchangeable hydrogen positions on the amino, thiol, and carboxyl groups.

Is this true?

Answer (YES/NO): NO